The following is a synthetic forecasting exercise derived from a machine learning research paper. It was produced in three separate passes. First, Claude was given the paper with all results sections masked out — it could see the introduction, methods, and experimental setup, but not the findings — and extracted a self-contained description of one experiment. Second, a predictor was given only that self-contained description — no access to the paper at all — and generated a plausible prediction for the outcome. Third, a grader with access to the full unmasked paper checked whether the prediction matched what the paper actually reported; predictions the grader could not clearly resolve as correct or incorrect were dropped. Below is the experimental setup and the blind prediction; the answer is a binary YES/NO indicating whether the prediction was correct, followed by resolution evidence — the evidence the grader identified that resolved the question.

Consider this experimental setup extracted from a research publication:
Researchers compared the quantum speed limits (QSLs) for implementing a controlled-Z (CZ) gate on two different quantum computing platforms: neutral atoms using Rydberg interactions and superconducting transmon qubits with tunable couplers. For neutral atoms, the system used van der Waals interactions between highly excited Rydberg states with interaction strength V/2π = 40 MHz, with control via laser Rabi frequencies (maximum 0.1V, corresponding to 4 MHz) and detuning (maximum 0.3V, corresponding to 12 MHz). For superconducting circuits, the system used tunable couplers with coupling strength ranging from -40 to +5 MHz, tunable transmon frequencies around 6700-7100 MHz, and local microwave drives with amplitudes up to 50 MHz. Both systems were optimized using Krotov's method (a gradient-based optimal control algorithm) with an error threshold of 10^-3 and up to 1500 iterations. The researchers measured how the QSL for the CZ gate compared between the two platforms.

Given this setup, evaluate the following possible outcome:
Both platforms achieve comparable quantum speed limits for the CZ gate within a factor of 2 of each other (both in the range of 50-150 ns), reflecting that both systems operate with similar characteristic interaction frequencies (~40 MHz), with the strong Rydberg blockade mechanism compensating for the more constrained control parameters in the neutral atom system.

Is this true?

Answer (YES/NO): NO